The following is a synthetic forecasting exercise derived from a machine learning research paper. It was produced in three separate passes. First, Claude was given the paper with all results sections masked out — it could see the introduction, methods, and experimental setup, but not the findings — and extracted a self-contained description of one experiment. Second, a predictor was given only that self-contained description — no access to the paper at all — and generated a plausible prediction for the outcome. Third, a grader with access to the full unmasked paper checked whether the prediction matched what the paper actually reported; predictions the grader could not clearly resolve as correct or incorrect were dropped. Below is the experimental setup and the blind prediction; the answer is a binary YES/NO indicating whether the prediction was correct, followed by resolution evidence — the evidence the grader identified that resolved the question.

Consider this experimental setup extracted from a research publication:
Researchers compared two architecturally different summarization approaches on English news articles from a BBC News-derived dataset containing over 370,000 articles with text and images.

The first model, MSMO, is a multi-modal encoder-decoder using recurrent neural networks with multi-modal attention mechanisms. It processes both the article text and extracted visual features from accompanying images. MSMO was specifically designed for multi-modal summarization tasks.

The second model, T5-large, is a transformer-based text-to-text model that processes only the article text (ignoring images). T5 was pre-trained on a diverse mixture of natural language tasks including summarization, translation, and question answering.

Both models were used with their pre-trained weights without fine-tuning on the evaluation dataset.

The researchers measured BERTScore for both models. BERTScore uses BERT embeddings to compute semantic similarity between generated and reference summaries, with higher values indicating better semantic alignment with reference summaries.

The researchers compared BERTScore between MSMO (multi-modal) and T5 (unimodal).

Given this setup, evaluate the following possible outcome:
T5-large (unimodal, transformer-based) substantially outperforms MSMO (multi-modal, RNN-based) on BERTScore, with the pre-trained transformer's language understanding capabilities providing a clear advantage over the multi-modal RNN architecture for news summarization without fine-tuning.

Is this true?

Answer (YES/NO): NO